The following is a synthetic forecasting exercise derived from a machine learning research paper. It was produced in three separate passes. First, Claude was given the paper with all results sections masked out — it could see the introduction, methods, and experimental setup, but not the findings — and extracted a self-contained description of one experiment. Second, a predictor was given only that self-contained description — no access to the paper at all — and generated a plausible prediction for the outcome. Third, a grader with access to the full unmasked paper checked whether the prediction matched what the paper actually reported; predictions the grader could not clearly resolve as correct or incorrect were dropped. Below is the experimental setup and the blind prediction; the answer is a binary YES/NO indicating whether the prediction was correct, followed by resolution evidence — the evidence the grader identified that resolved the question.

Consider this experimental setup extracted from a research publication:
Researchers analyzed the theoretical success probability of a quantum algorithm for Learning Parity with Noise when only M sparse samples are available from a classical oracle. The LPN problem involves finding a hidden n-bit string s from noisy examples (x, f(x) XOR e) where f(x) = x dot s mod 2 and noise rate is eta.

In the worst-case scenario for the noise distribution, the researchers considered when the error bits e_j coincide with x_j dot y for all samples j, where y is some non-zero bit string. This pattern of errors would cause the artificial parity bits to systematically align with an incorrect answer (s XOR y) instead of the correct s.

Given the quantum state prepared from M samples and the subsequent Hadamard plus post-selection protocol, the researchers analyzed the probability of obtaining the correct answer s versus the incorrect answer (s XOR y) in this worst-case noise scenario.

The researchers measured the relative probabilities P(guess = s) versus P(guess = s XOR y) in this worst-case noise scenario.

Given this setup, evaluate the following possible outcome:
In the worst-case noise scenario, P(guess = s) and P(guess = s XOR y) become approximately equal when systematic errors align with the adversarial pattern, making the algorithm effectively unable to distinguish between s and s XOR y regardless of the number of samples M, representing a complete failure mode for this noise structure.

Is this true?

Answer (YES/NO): NO